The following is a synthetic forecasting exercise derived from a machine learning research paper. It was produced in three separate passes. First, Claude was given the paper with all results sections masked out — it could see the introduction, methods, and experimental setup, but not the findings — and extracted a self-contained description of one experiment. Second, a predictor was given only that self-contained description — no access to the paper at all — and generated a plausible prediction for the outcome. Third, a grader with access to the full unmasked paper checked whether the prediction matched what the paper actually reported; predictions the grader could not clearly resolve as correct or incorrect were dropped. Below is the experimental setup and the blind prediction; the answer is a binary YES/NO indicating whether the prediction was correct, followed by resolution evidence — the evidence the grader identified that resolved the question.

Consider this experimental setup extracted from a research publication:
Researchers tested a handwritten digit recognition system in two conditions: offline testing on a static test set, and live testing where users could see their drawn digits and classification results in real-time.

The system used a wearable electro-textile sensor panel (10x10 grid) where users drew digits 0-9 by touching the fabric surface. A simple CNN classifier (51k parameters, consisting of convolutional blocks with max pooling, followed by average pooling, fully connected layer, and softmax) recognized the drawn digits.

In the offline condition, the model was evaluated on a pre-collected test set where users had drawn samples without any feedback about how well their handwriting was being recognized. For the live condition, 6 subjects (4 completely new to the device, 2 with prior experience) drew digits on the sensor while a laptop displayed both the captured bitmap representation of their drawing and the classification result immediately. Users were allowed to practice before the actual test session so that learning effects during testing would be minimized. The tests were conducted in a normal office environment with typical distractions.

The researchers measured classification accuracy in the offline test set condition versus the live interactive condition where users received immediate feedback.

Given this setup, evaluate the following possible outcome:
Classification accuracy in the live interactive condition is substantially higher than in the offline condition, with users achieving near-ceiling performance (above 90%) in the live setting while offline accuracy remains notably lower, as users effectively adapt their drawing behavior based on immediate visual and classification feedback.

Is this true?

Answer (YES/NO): YES